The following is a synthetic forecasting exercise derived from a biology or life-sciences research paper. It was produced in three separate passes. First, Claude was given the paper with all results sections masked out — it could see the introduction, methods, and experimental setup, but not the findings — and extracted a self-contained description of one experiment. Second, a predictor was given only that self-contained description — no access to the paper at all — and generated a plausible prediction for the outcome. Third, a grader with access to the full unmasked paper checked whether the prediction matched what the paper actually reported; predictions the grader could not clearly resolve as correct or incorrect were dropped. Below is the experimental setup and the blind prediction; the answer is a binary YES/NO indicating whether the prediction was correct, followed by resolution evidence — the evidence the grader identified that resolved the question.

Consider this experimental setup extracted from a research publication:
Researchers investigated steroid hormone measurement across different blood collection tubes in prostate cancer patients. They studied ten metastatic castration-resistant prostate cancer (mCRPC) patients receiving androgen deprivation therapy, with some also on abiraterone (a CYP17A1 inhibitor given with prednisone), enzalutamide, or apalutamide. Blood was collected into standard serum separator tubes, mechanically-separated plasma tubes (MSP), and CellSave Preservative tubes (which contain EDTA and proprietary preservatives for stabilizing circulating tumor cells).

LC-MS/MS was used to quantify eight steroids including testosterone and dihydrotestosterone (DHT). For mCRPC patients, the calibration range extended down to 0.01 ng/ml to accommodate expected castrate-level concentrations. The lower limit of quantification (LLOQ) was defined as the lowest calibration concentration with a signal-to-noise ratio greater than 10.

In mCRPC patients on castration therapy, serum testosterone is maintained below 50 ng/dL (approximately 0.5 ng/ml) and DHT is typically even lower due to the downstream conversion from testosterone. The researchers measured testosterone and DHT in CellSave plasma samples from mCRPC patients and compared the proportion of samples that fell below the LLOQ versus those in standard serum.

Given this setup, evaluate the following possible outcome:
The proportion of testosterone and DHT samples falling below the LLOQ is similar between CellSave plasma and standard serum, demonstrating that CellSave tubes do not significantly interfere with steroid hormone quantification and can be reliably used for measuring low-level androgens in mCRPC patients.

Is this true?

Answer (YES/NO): NO